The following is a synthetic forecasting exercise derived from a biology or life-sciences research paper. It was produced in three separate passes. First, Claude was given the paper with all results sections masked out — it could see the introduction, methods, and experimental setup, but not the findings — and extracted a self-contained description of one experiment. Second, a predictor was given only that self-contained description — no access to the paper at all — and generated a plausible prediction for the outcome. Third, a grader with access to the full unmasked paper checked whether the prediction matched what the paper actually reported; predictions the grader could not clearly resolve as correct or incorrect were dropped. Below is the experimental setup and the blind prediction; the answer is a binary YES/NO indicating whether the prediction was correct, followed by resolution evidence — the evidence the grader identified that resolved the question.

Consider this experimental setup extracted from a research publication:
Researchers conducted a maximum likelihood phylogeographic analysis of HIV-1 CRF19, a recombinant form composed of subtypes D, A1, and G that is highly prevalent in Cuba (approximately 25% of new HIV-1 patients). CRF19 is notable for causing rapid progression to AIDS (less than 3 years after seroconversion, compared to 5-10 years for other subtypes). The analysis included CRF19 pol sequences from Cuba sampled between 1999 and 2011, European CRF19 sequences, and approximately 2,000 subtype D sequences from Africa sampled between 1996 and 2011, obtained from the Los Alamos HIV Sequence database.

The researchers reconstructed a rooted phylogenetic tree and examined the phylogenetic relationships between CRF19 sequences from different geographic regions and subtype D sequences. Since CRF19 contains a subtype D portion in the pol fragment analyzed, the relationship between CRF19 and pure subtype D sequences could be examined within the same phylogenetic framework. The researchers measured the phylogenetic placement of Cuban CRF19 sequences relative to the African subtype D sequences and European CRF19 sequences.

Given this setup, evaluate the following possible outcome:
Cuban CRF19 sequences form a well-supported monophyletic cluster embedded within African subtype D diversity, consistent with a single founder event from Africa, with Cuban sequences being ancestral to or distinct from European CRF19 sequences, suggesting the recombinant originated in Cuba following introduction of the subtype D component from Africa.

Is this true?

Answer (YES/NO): NO